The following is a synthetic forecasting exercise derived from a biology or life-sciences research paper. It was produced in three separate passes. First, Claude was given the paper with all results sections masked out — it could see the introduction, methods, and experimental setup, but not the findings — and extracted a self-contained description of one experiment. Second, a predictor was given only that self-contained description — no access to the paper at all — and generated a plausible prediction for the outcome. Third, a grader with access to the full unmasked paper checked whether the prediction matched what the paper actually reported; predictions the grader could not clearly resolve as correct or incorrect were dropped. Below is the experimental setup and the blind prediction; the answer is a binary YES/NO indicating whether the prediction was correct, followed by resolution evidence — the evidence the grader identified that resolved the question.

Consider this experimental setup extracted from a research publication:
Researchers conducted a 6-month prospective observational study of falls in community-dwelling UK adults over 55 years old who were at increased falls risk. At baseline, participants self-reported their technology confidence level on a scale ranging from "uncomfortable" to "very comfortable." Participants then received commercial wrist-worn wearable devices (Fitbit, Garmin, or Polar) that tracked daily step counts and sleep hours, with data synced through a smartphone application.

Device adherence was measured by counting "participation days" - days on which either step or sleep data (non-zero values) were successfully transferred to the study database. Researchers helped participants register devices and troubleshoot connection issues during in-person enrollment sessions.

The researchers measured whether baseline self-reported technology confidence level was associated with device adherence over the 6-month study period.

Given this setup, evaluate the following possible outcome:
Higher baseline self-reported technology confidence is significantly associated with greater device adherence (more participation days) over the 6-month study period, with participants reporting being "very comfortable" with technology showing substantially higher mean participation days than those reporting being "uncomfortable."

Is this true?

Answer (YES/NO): NO